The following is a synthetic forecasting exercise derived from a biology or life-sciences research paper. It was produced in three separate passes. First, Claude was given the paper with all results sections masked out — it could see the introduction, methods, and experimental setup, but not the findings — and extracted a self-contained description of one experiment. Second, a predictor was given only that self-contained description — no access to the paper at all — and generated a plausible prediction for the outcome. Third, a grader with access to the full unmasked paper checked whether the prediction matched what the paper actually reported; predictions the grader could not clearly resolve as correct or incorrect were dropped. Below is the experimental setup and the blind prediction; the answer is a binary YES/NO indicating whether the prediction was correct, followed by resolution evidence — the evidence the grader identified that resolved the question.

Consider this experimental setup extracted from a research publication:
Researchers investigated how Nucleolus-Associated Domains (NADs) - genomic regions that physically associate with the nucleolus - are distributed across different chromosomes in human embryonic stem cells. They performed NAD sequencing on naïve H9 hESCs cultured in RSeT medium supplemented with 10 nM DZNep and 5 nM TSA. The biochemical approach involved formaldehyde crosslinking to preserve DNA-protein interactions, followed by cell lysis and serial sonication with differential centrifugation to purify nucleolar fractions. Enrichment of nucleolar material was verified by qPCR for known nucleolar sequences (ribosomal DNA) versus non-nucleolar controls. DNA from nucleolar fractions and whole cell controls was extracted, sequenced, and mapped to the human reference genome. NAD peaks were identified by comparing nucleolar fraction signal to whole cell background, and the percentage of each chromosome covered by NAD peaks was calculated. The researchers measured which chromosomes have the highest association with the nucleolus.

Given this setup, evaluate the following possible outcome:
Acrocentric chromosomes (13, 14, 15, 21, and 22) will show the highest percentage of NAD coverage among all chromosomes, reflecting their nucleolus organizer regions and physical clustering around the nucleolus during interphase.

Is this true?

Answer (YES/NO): NO